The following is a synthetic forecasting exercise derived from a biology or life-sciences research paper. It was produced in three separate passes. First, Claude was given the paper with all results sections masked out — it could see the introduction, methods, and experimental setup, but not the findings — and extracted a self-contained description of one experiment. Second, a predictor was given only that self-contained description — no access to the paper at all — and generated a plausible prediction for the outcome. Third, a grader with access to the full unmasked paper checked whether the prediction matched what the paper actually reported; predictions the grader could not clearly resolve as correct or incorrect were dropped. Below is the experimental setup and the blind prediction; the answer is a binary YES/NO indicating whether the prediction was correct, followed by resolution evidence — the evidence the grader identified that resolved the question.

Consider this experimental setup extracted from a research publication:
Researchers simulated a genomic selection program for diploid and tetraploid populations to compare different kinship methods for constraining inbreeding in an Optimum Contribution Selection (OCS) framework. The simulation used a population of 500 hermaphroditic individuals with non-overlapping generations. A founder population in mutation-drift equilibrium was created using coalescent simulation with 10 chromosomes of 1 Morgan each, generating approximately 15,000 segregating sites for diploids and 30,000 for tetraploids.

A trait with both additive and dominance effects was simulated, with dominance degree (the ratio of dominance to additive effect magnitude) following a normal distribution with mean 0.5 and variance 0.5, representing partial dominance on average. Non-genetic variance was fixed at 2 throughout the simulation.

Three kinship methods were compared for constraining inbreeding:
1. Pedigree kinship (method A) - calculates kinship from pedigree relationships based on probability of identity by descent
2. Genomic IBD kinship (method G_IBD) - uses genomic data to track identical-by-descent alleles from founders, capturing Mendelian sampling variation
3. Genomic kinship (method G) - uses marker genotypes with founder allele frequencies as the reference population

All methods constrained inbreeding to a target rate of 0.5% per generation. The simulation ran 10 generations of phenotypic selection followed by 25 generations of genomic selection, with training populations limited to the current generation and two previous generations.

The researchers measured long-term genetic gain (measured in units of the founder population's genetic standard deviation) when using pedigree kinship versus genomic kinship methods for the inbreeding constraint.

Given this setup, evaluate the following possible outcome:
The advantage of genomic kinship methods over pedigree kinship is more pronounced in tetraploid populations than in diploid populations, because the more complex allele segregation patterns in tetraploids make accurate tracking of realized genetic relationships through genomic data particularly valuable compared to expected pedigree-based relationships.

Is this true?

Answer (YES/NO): NO